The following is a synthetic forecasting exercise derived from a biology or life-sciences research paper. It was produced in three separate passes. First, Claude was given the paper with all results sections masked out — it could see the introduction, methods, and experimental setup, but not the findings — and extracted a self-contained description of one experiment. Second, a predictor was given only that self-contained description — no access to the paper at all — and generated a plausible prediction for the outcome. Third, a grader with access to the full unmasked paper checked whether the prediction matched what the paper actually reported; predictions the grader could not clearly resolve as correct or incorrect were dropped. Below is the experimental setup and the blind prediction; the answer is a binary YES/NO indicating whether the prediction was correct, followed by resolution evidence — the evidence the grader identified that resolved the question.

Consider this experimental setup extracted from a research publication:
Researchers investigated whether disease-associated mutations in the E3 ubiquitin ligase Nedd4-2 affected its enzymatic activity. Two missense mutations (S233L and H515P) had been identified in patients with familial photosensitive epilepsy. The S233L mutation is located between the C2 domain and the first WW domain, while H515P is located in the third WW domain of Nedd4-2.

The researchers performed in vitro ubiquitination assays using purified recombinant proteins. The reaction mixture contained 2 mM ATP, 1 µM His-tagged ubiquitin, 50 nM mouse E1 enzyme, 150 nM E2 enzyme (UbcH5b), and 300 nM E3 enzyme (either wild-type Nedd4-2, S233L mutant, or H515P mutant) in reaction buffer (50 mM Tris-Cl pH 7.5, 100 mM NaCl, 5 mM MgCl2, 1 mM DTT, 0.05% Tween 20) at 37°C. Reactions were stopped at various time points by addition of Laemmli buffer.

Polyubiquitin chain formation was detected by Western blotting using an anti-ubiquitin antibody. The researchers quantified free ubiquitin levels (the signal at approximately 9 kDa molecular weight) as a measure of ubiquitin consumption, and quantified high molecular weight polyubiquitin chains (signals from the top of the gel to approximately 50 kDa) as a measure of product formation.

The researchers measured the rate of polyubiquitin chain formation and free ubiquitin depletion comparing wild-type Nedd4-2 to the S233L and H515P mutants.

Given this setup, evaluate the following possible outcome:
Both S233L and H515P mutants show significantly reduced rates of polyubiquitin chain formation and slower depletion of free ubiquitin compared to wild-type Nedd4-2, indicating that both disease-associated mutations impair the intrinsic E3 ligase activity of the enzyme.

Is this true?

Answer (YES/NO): NO